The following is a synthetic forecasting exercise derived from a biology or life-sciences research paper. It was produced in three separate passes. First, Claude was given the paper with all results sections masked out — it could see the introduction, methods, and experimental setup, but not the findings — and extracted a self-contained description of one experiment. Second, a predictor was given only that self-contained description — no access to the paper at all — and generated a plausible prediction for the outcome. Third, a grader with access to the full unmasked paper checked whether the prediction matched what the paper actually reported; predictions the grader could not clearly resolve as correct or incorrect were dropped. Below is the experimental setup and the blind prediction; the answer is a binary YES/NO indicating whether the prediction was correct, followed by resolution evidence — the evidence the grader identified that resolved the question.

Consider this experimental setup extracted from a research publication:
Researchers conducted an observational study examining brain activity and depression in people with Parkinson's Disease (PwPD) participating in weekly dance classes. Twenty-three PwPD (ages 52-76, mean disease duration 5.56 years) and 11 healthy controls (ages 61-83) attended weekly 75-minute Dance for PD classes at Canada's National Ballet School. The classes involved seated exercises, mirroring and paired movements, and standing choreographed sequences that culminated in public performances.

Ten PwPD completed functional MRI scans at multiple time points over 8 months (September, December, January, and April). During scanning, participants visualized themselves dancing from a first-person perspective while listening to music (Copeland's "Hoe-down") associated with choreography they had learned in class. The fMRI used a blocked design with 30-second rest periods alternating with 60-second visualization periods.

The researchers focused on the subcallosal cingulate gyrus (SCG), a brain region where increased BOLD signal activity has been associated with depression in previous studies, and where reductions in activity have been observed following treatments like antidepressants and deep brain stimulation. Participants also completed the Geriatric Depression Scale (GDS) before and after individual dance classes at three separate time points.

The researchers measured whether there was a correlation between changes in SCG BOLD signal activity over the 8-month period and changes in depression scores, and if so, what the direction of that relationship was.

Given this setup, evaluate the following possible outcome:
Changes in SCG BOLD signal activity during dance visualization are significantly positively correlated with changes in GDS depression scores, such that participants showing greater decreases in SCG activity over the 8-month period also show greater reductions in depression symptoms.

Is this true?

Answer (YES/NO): YES